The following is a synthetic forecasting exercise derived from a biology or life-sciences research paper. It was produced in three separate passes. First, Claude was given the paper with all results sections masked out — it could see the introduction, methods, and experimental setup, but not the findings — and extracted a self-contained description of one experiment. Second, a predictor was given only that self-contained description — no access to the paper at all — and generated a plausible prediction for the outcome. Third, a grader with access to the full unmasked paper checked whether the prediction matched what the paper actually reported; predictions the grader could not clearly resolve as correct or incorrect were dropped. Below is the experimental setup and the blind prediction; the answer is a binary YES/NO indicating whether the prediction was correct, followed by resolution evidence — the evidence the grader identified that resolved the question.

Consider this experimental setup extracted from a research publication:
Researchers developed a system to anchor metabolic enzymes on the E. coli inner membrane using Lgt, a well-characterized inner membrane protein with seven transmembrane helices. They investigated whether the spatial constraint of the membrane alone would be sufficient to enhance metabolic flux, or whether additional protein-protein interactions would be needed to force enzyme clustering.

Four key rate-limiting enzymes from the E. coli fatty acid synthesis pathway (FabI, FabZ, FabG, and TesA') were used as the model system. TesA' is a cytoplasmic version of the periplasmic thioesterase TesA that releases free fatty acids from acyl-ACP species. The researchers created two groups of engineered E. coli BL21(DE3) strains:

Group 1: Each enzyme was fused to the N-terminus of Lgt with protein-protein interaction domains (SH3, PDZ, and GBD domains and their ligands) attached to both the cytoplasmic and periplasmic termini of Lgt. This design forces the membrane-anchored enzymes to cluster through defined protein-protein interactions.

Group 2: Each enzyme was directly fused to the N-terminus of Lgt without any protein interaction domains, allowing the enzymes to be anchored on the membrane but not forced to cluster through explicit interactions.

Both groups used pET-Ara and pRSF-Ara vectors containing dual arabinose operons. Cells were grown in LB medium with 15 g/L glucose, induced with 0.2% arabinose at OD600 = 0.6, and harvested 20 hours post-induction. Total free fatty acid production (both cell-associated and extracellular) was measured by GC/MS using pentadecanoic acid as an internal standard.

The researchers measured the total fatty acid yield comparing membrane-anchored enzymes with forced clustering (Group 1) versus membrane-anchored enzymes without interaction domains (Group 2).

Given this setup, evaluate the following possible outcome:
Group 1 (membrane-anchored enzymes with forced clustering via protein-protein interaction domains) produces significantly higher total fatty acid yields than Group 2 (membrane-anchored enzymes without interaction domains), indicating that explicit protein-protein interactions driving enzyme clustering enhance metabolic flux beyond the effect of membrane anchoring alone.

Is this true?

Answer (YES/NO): NO